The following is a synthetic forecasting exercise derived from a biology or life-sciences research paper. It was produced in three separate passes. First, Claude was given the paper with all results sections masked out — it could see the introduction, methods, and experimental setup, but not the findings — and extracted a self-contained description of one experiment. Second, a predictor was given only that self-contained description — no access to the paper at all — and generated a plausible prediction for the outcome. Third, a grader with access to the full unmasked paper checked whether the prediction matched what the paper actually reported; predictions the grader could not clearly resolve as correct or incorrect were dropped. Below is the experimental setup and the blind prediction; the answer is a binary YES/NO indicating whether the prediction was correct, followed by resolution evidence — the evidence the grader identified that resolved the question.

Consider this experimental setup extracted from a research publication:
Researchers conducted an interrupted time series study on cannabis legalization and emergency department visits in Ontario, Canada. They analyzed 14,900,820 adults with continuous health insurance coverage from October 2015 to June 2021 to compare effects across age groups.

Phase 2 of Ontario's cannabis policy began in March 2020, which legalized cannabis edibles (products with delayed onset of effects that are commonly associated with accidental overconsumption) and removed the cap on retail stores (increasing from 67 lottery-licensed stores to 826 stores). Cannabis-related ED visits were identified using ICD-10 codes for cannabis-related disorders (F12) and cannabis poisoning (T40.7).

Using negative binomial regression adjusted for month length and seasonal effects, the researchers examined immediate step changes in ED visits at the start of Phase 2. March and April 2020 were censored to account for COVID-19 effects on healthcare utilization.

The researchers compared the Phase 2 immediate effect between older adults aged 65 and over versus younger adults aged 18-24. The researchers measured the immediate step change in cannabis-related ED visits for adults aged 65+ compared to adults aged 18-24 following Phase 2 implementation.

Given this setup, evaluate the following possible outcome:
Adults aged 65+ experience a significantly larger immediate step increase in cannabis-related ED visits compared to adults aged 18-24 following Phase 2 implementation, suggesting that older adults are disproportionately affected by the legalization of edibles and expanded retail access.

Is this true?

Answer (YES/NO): NO